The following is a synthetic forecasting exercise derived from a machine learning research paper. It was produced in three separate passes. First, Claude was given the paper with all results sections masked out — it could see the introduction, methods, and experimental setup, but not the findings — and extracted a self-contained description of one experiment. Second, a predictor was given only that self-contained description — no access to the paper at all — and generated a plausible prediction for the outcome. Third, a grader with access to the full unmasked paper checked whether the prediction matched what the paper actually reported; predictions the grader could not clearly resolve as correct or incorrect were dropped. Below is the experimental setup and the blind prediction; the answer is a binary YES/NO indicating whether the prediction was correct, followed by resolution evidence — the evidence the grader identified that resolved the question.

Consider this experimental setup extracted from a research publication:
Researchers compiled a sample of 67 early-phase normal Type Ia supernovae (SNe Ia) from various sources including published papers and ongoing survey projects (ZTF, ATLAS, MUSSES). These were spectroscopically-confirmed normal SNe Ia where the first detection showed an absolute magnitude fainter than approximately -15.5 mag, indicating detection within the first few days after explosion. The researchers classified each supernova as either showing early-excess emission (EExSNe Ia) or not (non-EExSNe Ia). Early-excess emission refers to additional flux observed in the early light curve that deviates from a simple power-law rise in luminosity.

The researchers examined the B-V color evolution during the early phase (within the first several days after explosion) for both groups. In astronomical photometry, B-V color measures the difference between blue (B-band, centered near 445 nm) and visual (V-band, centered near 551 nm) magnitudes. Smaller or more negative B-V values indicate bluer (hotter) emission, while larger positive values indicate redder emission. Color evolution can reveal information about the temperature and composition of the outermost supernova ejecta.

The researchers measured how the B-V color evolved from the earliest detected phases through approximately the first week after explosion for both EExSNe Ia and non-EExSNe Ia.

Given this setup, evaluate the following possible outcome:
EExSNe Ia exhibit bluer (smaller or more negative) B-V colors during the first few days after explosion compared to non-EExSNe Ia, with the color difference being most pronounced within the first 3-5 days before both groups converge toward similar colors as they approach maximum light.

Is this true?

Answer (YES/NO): NO